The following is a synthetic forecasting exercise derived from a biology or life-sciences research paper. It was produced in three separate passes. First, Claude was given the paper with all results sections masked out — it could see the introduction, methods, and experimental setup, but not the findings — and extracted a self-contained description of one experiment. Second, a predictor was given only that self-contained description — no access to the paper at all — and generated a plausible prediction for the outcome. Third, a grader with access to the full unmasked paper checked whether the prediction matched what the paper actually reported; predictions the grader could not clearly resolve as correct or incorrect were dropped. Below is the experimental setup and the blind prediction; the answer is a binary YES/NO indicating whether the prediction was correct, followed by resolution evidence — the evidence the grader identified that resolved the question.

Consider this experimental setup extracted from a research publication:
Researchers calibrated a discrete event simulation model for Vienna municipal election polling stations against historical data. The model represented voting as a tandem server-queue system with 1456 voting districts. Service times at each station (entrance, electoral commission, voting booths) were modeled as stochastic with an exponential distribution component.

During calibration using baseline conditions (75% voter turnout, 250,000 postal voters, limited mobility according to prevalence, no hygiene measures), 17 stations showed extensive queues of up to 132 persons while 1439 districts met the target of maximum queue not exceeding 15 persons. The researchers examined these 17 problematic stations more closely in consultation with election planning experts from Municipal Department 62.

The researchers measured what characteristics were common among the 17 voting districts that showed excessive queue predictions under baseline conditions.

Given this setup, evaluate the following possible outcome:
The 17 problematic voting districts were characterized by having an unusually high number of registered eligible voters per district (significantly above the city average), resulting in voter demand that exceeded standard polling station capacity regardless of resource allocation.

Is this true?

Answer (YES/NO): NO